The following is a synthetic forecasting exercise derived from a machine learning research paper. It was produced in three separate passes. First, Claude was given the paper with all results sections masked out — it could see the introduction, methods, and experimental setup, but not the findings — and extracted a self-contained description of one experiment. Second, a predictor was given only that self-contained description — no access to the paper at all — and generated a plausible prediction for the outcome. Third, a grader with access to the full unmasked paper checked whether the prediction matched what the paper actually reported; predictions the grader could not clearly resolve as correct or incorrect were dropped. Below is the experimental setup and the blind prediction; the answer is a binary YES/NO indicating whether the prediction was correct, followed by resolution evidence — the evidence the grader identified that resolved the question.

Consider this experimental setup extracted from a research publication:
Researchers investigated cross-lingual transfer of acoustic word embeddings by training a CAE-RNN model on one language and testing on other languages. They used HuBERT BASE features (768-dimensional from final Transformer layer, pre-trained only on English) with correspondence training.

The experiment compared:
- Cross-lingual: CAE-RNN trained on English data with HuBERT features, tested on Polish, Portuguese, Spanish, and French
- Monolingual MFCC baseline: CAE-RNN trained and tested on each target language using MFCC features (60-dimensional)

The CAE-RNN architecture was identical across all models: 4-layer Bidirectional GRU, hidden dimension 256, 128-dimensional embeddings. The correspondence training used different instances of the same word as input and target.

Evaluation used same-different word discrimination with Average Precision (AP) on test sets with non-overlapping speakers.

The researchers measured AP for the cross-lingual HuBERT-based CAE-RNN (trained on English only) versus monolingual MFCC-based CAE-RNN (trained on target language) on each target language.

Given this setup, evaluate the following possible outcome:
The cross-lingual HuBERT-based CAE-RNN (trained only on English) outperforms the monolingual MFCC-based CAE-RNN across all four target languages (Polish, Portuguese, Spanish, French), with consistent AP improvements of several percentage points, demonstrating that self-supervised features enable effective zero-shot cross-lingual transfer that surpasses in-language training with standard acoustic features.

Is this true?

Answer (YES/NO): YES